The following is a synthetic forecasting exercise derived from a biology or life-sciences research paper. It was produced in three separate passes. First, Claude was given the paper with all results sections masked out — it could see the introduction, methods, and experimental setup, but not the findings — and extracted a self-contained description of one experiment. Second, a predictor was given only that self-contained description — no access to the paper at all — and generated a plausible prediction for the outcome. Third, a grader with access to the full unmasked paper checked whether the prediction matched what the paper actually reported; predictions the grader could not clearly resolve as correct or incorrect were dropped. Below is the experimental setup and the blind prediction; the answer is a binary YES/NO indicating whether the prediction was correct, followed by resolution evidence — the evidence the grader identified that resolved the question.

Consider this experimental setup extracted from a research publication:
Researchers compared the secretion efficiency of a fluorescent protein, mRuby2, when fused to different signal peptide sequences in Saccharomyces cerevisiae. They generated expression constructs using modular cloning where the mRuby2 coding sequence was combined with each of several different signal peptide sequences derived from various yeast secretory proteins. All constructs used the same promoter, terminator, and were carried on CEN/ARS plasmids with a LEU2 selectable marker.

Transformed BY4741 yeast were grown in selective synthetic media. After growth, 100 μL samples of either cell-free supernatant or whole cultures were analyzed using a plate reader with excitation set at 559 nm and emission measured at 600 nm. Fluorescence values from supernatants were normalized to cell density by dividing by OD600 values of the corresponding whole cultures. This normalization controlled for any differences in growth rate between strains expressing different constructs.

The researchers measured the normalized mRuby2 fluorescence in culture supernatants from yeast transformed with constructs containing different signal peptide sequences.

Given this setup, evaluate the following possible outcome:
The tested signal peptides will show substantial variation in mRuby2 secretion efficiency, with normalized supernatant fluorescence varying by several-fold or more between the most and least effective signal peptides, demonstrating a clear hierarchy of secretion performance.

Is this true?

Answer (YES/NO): YES